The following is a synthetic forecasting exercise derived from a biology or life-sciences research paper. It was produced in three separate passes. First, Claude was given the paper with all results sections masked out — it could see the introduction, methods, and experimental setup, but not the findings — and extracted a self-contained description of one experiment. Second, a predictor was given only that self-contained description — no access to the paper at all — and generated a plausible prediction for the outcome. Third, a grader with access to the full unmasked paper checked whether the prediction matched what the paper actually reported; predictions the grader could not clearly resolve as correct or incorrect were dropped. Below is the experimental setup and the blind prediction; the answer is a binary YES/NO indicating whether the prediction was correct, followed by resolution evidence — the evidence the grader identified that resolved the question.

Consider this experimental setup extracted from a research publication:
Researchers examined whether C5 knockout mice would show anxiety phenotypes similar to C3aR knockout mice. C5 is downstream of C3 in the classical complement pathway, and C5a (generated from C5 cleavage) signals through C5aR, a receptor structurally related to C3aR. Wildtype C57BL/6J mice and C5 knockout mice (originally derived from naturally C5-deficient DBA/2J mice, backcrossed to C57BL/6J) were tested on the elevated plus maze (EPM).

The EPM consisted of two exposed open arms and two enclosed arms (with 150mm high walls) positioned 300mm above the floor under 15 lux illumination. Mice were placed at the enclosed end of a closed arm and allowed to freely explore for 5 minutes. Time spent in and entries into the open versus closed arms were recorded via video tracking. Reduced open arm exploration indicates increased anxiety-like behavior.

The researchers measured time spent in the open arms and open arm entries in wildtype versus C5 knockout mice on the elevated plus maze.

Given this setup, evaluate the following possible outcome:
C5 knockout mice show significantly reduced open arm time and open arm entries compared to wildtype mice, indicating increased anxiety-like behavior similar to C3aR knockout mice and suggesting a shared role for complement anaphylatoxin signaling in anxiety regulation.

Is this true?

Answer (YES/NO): NO